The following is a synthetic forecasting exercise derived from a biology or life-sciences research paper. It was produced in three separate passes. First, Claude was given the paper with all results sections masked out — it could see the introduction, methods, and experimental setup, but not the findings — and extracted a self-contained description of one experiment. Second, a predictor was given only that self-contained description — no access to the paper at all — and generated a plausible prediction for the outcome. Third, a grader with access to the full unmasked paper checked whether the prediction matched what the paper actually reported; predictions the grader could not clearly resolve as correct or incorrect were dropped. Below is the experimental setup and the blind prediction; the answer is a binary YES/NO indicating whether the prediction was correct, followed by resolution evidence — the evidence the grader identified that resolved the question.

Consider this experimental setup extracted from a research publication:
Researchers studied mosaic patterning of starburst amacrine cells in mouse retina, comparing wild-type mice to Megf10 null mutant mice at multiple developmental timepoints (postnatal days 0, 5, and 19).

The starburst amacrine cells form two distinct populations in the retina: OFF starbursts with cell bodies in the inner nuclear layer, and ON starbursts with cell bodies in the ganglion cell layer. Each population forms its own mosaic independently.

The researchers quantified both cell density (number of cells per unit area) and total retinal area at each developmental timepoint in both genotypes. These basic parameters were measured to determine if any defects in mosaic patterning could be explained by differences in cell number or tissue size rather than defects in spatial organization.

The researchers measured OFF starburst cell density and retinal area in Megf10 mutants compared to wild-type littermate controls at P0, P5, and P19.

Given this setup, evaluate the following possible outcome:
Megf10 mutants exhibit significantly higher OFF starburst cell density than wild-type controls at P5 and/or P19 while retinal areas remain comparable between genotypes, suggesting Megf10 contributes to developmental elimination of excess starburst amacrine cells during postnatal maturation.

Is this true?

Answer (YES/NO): NO